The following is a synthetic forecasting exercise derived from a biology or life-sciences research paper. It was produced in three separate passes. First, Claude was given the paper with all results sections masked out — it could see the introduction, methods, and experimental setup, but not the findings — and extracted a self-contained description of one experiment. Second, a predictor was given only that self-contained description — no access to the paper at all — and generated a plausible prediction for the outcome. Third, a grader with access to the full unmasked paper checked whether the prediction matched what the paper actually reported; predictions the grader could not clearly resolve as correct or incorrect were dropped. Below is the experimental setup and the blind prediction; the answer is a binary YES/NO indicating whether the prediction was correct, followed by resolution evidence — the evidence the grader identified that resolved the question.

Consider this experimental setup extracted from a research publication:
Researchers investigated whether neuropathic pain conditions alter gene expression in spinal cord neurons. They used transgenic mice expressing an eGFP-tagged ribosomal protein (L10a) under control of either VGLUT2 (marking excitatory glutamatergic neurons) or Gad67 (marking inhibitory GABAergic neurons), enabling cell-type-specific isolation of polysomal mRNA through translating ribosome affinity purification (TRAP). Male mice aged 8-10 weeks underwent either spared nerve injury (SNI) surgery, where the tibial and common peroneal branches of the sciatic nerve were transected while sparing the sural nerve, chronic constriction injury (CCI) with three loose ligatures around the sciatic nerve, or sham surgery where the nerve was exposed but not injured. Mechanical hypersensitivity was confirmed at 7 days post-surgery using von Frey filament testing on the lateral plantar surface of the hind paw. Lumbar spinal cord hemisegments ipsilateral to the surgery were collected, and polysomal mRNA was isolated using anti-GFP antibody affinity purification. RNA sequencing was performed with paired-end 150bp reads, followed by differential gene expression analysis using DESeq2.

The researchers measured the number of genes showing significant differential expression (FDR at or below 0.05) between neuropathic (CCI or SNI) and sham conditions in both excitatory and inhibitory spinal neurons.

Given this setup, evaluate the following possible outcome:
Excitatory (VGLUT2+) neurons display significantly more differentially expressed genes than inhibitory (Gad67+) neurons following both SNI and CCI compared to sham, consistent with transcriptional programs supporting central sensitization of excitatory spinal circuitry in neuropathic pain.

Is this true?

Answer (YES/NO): NO